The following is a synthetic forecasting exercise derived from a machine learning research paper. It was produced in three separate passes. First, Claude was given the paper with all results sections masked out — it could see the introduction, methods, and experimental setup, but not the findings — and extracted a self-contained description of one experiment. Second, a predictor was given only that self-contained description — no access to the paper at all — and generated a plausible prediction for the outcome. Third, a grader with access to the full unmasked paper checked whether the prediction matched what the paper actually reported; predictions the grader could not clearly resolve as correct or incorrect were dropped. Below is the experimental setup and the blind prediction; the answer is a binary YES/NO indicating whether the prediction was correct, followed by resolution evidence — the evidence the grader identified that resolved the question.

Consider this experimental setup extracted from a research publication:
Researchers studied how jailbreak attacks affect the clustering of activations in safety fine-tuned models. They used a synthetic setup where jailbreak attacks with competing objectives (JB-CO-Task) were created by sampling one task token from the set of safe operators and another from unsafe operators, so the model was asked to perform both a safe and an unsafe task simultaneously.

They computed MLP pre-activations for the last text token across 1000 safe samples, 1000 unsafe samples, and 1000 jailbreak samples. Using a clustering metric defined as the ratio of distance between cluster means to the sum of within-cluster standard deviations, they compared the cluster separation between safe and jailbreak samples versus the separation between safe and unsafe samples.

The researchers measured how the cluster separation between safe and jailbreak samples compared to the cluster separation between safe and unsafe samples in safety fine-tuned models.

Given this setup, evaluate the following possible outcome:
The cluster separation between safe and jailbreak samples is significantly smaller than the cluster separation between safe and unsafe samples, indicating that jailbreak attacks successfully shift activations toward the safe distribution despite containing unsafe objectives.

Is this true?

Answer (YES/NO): YES